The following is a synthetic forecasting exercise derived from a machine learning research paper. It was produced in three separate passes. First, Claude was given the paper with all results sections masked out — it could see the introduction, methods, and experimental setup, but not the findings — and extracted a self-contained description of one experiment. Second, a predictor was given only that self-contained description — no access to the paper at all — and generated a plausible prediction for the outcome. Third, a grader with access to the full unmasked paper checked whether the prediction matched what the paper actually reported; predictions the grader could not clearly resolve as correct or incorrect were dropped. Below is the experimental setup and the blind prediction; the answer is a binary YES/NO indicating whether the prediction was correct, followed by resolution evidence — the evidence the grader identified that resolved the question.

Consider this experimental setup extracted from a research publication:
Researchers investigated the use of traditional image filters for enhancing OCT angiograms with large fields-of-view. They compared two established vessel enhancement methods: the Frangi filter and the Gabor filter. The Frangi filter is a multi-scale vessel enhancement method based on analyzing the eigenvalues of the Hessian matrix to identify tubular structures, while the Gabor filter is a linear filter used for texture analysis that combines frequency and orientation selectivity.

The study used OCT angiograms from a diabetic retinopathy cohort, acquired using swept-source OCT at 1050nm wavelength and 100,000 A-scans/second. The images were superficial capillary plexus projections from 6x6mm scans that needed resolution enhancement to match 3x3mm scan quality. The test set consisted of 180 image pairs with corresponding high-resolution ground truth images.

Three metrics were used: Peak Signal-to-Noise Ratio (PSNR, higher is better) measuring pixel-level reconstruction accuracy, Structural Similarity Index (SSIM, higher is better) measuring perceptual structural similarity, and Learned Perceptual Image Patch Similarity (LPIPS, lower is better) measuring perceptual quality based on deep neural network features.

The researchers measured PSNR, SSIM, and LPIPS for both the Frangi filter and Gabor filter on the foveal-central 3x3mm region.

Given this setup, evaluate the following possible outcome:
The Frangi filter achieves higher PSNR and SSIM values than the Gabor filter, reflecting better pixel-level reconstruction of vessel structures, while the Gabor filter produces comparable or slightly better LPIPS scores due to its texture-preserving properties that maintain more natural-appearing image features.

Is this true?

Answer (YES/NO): NO